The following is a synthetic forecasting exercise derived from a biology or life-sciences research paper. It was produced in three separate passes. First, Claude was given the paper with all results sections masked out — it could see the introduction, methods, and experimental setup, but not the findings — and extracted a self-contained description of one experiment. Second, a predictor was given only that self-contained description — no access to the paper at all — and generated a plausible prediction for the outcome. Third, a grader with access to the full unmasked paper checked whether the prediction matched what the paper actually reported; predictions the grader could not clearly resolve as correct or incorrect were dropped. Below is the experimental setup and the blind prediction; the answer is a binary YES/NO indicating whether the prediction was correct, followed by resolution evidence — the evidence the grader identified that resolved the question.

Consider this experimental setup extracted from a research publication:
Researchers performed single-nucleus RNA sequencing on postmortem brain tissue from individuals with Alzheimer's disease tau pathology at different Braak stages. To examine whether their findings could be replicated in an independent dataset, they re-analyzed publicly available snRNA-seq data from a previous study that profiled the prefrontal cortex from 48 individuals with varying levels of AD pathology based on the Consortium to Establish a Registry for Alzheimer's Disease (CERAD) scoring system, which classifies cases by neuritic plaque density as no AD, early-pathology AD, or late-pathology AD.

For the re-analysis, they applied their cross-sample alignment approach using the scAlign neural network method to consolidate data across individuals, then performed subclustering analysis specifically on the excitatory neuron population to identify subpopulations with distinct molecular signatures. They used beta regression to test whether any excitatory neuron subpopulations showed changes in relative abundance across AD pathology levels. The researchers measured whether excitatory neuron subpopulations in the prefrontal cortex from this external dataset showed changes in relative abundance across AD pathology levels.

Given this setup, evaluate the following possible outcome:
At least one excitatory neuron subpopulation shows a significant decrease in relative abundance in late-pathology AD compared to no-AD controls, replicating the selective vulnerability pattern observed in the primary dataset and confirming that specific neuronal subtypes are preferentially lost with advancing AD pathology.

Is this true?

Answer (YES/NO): YES